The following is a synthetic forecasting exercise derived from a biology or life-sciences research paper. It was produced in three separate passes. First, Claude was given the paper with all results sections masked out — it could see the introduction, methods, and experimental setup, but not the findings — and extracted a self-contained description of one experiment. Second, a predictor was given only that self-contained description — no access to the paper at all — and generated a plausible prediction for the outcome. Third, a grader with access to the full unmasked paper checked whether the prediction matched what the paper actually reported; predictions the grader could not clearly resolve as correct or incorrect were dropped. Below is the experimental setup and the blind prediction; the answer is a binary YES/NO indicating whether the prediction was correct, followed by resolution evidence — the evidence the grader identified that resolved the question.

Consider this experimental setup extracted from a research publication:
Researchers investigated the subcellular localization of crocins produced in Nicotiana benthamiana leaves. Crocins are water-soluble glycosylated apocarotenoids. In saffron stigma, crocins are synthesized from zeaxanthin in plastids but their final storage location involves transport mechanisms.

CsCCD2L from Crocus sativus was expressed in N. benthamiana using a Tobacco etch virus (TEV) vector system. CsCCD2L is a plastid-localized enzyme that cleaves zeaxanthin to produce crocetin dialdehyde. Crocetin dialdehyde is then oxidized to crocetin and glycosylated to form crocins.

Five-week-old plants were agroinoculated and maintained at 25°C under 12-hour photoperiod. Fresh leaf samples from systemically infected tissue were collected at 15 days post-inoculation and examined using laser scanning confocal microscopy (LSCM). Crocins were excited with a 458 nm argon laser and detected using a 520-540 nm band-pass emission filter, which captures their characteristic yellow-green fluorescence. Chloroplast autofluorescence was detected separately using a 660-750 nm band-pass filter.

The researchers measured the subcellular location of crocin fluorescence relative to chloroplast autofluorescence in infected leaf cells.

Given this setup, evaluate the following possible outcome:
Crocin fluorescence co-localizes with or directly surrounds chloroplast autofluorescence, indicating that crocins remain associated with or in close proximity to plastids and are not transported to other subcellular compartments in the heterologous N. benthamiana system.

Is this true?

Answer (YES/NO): NO